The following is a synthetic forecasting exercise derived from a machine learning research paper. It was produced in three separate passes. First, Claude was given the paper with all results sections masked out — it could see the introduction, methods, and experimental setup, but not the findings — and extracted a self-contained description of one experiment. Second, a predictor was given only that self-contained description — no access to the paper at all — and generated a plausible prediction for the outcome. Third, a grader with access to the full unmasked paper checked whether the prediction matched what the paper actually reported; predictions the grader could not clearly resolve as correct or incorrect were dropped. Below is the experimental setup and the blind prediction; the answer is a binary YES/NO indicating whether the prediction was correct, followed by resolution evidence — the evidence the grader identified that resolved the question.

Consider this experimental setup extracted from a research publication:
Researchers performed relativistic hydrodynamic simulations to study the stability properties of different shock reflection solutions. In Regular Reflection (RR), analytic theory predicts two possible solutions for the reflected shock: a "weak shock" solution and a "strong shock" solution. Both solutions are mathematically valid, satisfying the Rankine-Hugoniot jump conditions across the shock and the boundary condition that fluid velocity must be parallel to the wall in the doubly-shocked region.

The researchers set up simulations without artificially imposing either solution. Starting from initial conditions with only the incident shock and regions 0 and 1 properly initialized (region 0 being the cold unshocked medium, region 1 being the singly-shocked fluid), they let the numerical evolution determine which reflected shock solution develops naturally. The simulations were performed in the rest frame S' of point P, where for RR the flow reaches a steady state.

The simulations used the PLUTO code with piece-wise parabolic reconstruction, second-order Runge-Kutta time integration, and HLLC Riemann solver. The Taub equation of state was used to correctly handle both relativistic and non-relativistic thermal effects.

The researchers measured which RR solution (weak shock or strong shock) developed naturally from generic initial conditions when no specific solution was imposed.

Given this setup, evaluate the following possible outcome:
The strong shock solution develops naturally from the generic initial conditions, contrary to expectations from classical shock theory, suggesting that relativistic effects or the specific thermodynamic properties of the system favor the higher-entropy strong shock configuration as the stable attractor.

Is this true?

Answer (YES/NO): NO